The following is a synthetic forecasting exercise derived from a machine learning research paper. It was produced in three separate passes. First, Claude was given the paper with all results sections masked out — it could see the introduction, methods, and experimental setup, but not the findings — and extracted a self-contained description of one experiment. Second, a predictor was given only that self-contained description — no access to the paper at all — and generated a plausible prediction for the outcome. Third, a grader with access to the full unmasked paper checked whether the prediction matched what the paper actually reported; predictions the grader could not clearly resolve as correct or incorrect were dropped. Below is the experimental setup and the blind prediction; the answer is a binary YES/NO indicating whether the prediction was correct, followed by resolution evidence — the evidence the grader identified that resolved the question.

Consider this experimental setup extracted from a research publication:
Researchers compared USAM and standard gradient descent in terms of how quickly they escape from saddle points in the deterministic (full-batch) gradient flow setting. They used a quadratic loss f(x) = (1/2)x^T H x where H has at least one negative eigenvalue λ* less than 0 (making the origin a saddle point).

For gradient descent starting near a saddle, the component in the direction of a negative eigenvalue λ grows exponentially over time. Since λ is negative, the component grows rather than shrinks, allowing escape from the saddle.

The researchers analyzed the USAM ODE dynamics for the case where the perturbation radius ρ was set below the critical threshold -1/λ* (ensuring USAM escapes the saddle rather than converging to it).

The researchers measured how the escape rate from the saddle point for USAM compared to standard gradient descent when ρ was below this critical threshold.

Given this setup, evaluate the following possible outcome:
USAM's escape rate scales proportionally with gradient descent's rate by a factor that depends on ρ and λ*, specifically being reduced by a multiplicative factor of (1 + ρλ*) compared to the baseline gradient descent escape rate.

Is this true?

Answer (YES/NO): YES